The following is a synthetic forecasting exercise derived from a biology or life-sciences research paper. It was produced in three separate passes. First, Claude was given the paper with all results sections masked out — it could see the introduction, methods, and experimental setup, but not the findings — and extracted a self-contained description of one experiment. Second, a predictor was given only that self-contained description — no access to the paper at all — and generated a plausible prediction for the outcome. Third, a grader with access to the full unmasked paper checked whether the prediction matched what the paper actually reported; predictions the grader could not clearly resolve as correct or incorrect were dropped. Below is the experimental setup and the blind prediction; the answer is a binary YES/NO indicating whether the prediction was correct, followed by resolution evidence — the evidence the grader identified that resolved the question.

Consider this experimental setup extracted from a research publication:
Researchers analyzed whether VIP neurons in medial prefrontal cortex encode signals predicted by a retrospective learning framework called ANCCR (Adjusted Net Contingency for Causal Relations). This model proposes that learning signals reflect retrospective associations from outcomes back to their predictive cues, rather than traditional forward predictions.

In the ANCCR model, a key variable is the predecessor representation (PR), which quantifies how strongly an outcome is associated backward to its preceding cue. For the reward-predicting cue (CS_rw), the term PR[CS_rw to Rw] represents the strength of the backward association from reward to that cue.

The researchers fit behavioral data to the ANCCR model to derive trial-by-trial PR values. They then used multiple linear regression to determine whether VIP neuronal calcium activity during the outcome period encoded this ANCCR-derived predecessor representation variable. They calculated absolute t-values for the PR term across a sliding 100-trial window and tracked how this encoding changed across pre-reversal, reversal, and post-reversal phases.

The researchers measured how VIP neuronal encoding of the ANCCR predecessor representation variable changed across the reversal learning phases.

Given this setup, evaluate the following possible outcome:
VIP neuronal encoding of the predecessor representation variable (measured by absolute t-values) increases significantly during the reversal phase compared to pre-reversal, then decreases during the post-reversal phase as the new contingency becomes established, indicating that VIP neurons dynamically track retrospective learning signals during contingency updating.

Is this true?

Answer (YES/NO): YES